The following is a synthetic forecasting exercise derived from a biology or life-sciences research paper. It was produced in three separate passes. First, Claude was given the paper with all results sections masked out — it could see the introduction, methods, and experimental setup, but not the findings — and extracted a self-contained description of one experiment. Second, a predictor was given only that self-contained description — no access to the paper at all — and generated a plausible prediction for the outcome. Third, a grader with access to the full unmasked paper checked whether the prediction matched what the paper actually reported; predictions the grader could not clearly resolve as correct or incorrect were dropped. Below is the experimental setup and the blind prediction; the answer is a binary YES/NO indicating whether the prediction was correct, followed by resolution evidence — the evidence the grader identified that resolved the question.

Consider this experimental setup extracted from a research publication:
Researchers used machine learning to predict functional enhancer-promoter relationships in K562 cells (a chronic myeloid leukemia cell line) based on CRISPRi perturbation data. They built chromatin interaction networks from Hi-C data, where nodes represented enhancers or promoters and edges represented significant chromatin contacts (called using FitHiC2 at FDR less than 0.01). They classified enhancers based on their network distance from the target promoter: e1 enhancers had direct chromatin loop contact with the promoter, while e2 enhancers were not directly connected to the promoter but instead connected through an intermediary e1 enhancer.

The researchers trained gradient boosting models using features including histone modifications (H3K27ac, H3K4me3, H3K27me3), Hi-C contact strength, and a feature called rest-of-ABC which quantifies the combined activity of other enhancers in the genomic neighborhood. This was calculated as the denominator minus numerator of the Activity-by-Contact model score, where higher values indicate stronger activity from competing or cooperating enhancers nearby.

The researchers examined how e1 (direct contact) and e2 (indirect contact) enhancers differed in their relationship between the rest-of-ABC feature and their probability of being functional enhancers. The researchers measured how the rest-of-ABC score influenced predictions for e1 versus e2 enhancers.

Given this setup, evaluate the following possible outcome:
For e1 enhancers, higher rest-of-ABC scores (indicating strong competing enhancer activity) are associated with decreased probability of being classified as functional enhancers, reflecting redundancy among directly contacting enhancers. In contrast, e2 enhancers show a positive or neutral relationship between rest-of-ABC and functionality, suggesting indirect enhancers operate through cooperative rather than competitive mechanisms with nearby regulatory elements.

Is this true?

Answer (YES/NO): NO